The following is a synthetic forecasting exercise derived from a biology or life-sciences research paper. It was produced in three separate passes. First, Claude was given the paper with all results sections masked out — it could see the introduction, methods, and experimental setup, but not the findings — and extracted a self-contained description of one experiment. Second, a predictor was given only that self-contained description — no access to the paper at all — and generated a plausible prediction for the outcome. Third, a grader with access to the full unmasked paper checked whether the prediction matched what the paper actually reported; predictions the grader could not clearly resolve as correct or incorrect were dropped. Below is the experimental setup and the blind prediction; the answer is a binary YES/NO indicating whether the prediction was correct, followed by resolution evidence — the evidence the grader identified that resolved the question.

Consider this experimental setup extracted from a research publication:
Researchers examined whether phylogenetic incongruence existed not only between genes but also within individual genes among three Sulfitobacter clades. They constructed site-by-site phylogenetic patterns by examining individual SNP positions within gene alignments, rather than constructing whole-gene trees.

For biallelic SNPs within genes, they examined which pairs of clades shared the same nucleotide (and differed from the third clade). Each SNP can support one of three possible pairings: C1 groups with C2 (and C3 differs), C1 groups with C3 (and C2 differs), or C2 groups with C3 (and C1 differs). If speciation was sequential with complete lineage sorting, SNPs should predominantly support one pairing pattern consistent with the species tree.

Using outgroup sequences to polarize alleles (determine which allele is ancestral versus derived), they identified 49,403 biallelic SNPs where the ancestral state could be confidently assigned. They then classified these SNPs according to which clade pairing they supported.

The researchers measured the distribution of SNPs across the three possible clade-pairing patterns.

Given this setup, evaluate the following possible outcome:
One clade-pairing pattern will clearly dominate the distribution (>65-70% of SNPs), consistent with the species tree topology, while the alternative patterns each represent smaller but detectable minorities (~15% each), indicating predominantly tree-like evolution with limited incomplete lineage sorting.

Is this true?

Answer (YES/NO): NO